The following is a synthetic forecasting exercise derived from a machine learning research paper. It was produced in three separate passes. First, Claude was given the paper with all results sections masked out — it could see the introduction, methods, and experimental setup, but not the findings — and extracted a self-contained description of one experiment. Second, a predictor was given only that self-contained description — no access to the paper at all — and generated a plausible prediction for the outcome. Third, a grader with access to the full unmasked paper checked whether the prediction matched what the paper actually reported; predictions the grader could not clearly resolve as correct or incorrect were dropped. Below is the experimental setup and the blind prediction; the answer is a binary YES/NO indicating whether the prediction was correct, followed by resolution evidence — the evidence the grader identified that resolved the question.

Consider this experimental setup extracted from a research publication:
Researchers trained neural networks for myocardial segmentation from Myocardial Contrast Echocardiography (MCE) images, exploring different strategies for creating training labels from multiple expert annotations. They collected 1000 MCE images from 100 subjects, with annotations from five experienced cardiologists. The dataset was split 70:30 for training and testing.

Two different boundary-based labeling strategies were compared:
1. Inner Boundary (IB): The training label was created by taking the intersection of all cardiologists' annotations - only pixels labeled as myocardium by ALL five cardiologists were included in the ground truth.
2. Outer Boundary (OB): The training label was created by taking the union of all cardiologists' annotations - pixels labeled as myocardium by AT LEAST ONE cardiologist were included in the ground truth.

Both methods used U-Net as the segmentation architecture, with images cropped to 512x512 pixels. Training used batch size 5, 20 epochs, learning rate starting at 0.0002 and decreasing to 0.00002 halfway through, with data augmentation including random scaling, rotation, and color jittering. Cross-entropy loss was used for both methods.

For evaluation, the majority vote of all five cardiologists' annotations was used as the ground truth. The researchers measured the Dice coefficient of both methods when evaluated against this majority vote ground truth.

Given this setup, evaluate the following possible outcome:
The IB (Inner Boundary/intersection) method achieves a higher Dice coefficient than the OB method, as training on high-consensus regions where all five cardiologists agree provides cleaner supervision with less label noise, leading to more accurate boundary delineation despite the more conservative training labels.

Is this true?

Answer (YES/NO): NO